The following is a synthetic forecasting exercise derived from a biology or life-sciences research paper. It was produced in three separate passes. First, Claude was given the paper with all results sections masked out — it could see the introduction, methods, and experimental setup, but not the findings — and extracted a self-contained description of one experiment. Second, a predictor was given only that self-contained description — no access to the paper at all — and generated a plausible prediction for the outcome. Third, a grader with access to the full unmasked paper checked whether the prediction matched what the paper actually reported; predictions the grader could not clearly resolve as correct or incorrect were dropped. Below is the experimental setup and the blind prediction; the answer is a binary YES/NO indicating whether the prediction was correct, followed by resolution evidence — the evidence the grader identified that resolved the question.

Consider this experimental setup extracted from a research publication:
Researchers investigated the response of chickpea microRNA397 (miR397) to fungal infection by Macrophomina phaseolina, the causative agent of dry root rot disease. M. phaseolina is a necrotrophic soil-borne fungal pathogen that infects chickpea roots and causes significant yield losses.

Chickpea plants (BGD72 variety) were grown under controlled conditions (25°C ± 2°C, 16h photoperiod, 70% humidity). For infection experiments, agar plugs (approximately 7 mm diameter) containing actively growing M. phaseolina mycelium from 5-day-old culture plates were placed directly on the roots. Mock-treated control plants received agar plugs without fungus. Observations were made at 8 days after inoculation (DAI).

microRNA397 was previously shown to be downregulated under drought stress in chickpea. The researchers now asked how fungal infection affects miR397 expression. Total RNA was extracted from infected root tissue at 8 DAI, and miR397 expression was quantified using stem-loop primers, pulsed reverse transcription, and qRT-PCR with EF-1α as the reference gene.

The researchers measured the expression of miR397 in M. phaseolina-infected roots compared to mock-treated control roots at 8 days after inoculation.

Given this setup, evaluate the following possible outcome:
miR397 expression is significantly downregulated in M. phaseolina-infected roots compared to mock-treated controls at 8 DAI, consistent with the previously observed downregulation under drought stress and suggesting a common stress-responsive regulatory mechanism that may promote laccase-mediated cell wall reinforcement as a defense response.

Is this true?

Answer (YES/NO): YES